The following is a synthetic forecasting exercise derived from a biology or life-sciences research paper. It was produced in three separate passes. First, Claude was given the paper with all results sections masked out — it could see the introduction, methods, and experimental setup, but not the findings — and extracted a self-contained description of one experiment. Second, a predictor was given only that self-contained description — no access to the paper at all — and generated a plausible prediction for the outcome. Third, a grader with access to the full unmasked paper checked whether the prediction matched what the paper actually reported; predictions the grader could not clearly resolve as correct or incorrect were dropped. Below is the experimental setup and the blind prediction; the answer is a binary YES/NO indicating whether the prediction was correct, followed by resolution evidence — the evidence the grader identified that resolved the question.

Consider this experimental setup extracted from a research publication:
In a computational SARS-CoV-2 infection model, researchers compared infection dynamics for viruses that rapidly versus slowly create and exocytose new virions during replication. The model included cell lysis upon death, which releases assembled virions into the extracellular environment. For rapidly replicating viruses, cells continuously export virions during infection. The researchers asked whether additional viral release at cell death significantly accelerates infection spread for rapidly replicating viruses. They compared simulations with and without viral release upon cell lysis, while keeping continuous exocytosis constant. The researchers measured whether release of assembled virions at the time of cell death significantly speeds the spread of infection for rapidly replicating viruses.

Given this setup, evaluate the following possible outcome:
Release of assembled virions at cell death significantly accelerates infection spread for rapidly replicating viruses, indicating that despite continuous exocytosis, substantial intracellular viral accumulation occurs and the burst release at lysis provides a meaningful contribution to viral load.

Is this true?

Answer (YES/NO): NO